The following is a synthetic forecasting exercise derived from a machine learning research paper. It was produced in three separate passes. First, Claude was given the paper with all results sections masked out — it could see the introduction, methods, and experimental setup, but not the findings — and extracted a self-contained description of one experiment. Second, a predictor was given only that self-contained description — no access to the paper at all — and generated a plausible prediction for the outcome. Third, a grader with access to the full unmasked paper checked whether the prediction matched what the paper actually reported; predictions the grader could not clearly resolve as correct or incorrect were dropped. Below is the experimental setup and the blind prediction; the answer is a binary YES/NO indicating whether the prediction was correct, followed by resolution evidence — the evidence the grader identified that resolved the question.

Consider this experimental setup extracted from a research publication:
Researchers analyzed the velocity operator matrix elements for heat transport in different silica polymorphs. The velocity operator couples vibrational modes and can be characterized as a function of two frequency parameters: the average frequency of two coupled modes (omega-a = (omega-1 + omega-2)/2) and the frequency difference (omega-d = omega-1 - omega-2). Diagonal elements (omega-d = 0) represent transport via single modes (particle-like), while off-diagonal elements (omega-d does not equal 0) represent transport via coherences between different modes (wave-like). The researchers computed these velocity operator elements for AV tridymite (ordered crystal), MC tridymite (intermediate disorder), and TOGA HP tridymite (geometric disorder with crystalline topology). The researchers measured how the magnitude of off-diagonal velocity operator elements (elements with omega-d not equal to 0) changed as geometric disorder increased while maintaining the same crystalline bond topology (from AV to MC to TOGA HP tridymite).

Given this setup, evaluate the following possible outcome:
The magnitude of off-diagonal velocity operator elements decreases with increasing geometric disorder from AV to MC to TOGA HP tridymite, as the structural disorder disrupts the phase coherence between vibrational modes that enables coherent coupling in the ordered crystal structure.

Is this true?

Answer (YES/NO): NO